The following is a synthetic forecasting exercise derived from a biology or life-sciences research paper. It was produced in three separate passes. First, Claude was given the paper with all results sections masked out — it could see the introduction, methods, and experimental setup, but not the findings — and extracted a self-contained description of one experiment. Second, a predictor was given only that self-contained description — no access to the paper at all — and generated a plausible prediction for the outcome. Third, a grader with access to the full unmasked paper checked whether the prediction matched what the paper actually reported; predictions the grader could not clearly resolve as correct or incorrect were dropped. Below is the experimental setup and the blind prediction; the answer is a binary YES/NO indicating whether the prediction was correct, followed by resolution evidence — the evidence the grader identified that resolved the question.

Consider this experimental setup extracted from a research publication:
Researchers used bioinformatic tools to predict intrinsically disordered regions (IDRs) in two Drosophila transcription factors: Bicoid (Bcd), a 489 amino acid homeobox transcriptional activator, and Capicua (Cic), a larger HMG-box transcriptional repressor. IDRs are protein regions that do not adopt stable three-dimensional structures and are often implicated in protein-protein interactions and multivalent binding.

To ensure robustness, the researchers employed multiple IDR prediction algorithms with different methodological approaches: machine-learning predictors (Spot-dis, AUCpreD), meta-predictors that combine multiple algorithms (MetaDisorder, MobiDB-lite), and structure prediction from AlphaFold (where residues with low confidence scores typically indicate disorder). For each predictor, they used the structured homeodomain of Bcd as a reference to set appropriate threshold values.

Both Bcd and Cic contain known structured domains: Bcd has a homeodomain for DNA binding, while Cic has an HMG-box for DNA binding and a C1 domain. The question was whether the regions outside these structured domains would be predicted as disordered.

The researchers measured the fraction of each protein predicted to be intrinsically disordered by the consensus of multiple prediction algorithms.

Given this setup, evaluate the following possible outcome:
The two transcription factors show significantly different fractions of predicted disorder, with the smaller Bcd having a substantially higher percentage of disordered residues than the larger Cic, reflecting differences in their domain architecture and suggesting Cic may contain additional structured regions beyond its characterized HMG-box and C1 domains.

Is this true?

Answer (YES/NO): NO